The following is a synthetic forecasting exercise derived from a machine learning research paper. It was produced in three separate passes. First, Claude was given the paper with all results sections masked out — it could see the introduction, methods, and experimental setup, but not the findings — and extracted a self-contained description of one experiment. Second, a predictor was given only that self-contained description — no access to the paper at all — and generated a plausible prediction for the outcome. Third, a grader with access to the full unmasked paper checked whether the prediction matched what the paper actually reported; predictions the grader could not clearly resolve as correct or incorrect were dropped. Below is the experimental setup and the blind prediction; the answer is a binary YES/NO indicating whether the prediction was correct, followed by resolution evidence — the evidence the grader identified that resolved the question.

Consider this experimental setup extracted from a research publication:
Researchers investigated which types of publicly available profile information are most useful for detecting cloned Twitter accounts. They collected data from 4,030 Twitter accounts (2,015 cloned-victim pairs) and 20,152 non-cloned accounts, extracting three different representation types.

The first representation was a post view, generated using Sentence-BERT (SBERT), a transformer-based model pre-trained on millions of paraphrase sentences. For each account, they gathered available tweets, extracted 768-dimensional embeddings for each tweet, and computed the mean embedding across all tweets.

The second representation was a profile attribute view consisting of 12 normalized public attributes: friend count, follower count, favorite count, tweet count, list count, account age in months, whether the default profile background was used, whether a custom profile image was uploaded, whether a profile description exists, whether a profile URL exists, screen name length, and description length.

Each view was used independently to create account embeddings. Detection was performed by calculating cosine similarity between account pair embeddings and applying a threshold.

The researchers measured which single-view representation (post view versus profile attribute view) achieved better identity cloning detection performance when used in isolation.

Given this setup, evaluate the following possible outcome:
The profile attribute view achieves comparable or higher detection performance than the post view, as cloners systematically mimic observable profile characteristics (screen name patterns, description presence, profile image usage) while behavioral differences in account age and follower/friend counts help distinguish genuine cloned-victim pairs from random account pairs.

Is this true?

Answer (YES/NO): NO